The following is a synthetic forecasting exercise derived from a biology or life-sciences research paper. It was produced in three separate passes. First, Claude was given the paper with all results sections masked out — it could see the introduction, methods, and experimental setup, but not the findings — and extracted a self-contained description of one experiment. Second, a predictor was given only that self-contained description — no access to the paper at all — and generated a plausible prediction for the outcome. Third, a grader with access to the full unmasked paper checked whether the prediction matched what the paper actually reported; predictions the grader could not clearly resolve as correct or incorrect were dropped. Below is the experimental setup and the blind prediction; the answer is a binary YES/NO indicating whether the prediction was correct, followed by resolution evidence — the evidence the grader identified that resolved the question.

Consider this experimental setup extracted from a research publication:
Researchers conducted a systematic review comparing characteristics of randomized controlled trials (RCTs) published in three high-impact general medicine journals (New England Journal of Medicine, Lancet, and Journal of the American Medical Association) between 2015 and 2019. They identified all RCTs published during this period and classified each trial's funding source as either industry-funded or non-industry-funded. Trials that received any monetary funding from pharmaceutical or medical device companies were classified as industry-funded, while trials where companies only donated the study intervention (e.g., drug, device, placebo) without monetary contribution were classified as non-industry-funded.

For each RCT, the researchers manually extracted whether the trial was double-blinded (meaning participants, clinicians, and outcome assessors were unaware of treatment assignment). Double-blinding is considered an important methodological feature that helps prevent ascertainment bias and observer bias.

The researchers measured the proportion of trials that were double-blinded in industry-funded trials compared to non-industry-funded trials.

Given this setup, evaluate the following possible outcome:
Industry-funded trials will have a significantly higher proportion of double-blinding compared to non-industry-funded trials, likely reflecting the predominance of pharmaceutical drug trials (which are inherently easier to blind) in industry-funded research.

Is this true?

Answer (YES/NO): YES